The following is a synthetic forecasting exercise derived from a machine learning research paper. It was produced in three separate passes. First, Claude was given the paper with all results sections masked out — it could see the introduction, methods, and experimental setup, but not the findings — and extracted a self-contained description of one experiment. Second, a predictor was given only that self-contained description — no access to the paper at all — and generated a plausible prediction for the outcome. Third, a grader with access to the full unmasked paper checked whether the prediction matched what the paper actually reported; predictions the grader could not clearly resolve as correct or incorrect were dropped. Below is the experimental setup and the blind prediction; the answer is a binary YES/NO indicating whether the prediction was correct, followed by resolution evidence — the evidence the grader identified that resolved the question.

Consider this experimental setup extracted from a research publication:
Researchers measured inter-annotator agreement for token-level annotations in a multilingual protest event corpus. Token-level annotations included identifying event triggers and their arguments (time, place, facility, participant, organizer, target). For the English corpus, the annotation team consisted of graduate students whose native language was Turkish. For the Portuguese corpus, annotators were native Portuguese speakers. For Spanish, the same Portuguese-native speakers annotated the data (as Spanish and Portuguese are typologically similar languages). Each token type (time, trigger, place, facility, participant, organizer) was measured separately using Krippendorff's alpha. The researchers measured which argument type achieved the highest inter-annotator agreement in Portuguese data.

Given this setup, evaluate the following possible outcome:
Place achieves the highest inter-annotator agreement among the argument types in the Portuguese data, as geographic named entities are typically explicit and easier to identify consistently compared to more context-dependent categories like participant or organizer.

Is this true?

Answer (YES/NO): NO